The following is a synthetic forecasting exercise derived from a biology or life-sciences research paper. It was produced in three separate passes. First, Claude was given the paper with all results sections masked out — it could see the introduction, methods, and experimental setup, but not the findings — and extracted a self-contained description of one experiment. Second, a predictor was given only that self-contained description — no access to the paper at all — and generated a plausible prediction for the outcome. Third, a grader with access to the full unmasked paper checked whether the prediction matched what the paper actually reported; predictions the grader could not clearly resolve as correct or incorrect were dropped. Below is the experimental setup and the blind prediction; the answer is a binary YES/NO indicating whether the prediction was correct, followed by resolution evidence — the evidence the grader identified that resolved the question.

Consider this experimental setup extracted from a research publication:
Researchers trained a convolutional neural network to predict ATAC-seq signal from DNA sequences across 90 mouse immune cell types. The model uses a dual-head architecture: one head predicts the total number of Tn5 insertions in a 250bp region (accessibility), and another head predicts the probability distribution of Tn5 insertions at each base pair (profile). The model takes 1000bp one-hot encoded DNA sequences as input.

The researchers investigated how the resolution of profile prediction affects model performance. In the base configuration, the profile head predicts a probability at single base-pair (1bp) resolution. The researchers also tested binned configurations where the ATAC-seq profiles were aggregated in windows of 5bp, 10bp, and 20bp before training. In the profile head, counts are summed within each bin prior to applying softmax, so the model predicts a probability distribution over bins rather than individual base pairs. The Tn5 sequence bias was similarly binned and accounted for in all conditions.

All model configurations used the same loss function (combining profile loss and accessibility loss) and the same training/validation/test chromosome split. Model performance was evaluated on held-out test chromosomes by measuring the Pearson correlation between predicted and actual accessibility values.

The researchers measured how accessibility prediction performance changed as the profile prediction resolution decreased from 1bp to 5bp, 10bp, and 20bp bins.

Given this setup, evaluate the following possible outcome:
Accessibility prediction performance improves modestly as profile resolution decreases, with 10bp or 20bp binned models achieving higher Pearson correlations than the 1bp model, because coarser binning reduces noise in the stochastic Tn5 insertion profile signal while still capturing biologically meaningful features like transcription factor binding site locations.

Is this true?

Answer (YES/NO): NO